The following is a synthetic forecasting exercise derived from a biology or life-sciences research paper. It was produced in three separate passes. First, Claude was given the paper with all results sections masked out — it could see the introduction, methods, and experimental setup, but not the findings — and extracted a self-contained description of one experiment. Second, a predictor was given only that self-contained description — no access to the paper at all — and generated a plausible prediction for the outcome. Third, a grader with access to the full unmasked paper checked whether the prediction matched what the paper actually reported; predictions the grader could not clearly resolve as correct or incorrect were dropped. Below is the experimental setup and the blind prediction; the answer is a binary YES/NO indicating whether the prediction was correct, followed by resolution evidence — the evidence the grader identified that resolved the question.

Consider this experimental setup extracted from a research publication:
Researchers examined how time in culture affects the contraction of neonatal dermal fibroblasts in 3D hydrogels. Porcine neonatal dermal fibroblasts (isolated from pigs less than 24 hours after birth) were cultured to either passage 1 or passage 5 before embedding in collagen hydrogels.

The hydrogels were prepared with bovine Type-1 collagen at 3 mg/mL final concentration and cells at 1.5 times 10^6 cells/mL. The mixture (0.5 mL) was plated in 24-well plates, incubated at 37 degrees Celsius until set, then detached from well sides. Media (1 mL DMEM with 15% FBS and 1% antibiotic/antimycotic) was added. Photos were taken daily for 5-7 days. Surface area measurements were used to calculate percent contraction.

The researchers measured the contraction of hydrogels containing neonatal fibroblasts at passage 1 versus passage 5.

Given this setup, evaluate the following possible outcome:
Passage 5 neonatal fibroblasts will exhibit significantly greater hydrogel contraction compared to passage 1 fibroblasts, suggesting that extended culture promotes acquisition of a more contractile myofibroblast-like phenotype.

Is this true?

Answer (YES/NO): NO